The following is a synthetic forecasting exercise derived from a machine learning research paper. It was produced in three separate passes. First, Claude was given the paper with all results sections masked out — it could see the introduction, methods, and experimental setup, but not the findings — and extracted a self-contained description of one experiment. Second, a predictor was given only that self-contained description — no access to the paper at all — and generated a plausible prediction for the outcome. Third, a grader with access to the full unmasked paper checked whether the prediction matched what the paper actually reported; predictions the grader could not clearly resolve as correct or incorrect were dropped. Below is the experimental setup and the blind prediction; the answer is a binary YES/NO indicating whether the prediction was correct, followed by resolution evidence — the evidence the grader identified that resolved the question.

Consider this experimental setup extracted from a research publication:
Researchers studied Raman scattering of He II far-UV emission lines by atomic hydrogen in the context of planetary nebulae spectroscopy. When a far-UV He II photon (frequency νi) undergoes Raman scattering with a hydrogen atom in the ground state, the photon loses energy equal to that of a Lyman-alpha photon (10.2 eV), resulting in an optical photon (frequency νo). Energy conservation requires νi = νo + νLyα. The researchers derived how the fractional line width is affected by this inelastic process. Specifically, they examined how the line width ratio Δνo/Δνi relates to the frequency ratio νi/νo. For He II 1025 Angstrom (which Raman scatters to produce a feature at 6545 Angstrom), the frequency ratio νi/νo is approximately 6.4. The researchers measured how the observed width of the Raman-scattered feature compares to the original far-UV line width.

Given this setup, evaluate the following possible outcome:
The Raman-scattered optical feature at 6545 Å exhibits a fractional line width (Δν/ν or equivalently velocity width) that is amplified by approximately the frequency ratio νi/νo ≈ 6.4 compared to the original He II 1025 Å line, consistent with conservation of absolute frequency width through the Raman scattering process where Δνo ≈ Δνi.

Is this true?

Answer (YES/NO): NO